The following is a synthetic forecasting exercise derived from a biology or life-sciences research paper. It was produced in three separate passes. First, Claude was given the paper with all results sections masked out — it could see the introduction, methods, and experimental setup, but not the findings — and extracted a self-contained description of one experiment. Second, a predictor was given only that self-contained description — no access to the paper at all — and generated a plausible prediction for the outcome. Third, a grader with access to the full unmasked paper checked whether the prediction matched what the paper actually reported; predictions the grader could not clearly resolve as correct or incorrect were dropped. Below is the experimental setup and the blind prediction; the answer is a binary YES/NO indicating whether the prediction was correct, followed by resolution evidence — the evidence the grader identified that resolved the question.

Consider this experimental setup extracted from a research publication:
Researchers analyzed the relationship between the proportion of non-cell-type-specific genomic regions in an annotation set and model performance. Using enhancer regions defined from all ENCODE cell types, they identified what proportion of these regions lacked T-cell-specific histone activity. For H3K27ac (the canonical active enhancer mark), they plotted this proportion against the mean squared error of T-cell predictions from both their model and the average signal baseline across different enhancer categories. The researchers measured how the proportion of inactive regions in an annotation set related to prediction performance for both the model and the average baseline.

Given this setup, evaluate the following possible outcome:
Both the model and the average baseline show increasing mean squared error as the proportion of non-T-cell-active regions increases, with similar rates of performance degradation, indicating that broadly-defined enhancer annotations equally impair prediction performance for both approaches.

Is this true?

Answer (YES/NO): NO